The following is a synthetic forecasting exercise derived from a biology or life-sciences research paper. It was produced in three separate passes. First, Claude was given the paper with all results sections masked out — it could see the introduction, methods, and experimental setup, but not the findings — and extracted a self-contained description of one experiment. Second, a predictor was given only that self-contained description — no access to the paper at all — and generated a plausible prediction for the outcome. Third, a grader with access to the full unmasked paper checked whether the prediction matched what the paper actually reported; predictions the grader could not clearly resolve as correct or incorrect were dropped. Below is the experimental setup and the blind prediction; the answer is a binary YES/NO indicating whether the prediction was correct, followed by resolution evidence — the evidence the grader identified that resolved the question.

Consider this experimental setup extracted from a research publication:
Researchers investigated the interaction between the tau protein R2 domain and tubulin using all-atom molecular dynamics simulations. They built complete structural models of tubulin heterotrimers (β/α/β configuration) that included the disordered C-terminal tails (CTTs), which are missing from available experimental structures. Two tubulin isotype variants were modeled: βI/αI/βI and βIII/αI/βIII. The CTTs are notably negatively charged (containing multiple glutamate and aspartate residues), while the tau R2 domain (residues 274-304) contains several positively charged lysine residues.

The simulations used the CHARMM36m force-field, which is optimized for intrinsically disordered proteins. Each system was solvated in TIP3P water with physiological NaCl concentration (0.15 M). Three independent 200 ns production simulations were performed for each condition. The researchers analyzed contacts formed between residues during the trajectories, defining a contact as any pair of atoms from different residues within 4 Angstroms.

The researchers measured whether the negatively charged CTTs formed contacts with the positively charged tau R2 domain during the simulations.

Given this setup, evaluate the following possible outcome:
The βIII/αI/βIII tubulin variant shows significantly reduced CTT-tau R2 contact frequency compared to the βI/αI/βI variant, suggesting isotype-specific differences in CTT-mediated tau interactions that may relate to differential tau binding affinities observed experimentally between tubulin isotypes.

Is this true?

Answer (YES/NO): NO